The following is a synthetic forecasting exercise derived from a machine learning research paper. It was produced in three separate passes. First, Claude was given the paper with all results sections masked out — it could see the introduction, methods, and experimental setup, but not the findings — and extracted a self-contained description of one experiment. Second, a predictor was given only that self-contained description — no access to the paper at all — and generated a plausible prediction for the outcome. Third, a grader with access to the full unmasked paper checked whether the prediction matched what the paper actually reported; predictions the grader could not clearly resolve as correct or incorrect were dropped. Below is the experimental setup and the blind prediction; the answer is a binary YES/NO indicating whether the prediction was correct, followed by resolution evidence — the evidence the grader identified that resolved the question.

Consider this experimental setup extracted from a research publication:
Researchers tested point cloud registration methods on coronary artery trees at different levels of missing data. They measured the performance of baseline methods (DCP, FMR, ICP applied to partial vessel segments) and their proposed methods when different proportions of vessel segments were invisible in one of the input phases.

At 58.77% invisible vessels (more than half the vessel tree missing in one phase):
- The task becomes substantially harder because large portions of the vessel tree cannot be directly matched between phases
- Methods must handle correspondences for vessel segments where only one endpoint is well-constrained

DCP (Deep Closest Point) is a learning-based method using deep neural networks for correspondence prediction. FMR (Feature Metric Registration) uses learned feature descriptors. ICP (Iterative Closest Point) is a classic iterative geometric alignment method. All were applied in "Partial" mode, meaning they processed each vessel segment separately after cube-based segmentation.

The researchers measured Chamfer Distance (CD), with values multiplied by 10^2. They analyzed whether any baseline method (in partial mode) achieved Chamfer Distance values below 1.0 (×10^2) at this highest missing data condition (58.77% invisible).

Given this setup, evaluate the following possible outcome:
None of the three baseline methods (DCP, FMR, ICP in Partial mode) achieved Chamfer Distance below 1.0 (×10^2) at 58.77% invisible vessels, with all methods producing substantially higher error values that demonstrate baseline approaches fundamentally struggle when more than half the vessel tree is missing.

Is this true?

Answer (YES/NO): NO